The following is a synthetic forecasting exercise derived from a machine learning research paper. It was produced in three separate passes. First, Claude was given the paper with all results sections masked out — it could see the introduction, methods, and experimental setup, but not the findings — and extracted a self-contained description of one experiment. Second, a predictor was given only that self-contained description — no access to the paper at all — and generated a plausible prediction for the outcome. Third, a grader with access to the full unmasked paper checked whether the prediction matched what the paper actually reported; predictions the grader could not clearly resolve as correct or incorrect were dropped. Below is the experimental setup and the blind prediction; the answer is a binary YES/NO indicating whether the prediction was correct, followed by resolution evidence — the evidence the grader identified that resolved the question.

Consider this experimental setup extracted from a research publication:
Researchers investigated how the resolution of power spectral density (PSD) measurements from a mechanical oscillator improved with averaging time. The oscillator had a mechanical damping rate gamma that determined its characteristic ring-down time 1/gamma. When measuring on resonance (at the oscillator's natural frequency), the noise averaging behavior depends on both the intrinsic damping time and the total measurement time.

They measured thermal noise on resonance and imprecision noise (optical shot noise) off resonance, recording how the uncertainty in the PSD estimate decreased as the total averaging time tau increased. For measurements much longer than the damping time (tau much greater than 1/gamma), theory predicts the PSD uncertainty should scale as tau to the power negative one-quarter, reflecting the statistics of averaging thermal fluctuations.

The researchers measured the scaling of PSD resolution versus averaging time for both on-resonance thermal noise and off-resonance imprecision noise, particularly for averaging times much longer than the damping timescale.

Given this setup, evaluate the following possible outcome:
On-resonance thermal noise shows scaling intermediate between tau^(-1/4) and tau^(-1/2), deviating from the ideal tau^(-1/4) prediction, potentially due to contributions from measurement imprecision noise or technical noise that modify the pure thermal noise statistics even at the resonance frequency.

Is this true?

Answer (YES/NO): NO